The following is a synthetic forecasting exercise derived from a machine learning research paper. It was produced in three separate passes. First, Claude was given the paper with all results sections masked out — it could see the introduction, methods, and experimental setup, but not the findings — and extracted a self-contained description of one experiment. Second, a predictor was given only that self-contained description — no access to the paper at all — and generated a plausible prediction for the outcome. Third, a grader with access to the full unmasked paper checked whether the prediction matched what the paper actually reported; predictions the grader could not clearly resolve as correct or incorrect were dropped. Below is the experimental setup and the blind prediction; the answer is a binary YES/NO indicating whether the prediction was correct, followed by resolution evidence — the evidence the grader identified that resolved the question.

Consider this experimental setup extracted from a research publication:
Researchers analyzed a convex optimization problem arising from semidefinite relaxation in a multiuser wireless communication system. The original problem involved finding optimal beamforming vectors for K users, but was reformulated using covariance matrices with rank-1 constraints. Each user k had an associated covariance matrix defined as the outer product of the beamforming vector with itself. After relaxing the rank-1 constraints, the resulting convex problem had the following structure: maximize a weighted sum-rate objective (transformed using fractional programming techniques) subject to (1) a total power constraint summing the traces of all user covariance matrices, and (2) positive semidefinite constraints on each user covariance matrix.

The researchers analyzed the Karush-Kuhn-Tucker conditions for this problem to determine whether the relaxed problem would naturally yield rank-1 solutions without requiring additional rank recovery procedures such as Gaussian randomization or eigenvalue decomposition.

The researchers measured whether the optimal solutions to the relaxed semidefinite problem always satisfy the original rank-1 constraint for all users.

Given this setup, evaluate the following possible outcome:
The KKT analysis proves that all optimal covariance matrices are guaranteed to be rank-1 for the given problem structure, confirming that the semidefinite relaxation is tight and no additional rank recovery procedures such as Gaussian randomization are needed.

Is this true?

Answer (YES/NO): YES